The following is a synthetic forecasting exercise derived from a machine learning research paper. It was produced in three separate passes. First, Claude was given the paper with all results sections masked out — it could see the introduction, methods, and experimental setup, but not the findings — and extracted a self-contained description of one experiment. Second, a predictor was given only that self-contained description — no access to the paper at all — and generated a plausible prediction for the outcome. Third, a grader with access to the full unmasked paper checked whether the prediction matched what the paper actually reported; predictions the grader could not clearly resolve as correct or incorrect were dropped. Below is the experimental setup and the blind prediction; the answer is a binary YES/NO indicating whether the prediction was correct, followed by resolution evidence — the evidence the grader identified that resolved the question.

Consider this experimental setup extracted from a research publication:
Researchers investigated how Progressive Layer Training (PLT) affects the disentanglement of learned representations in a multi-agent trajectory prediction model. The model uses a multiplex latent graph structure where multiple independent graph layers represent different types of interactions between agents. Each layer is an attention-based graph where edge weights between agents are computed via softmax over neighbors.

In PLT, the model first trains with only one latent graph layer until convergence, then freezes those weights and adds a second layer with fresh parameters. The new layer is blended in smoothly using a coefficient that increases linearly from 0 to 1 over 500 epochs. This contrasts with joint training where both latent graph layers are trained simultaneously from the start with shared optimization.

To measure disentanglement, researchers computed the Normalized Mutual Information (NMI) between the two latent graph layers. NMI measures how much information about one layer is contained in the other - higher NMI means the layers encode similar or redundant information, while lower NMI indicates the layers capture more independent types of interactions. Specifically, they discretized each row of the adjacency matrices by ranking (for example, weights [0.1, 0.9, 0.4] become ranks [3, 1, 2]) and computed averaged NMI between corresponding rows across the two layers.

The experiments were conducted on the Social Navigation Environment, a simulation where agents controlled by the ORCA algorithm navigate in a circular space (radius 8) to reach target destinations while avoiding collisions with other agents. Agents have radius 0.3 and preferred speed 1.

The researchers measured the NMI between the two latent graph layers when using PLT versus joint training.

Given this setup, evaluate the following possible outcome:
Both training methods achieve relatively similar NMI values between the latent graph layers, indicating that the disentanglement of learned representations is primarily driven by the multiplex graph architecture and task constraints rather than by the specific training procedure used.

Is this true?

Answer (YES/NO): NO